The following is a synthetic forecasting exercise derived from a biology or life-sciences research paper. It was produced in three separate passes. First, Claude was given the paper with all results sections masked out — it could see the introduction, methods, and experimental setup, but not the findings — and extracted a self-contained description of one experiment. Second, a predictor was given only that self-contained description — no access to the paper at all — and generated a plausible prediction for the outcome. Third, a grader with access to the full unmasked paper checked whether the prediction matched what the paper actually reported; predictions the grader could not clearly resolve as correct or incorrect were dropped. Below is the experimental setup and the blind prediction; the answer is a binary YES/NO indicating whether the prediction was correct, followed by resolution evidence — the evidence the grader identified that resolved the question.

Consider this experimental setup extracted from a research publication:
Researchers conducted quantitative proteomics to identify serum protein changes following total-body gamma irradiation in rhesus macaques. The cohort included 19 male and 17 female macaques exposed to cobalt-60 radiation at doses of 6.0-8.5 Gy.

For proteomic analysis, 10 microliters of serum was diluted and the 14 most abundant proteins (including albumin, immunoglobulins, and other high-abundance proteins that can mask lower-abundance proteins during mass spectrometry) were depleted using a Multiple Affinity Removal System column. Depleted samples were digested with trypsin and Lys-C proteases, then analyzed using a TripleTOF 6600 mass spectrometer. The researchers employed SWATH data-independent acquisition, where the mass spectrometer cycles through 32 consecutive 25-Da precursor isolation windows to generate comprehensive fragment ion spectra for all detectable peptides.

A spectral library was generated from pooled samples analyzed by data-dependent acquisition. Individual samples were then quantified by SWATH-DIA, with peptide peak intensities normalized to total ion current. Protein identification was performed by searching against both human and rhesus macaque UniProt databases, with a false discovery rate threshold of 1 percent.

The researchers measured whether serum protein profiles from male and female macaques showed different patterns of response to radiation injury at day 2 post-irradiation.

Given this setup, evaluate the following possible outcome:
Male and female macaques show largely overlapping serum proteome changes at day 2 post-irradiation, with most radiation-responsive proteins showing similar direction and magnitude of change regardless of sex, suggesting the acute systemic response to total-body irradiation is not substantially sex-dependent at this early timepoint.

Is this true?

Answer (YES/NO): YES